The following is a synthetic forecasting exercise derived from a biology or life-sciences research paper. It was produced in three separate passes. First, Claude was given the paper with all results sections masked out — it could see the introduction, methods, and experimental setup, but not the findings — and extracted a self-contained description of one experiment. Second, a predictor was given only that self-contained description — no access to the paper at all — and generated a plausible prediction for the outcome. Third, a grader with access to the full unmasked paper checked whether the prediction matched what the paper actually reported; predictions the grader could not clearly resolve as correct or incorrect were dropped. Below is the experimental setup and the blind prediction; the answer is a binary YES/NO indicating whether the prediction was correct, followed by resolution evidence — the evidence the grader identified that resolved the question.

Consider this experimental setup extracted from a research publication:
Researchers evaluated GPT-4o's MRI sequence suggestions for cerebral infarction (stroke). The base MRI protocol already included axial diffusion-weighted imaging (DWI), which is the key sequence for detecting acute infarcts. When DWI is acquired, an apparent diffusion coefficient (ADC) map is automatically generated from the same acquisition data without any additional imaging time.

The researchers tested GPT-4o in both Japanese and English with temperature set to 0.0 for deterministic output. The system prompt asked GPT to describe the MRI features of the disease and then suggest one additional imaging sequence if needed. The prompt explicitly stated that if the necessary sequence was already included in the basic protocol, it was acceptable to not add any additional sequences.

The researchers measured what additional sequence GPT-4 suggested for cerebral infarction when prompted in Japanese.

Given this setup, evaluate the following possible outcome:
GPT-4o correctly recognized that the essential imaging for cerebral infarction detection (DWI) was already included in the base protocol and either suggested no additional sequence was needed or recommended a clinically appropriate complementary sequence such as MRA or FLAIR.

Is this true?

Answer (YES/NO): NO